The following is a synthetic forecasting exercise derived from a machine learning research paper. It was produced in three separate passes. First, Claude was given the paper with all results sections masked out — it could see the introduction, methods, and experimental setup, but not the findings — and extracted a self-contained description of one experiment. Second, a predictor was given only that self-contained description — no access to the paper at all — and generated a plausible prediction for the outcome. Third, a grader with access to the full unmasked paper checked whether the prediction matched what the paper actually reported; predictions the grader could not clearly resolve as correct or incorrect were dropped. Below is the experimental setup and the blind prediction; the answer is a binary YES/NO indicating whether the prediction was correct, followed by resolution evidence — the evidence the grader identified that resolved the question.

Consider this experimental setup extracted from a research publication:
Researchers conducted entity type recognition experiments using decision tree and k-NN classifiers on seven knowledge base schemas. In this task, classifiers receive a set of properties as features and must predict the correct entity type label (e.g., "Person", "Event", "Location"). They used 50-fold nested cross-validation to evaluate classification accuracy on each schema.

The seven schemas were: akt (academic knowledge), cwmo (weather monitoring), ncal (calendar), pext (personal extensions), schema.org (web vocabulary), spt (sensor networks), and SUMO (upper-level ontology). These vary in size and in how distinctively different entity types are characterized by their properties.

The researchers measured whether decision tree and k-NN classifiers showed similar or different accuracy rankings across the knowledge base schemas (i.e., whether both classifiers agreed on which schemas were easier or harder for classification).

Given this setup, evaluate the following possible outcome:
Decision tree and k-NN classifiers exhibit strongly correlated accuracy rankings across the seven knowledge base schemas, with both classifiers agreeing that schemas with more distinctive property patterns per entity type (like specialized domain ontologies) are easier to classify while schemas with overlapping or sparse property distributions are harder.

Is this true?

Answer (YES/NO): NO